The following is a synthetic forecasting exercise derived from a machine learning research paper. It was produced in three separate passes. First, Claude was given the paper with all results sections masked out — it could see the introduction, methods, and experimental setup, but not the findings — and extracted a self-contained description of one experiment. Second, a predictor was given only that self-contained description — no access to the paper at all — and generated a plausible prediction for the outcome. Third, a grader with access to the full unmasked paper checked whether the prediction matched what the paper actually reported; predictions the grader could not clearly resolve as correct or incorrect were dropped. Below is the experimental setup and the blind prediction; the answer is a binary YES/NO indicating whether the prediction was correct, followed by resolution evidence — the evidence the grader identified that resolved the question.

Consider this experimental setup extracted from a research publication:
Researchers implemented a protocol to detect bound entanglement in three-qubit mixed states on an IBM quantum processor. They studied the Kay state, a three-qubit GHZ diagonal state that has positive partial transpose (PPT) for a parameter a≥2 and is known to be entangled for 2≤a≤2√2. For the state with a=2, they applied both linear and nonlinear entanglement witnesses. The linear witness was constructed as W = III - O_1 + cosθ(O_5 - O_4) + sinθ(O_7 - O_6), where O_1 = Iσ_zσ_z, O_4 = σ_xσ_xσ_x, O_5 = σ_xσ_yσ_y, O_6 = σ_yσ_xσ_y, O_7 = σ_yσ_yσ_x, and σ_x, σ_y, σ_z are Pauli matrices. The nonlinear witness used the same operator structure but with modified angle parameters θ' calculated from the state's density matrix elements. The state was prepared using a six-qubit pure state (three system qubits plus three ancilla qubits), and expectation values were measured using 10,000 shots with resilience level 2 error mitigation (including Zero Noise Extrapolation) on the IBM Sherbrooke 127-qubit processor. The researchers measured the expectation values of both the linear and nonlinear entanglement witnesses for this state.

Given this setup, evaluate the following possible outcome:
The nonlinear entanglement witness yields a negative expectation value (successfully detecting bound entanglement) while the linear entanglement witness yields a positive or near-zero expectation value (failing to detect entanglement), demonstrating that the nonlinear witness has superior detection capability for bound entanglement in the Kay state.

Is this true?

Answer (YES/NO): NO